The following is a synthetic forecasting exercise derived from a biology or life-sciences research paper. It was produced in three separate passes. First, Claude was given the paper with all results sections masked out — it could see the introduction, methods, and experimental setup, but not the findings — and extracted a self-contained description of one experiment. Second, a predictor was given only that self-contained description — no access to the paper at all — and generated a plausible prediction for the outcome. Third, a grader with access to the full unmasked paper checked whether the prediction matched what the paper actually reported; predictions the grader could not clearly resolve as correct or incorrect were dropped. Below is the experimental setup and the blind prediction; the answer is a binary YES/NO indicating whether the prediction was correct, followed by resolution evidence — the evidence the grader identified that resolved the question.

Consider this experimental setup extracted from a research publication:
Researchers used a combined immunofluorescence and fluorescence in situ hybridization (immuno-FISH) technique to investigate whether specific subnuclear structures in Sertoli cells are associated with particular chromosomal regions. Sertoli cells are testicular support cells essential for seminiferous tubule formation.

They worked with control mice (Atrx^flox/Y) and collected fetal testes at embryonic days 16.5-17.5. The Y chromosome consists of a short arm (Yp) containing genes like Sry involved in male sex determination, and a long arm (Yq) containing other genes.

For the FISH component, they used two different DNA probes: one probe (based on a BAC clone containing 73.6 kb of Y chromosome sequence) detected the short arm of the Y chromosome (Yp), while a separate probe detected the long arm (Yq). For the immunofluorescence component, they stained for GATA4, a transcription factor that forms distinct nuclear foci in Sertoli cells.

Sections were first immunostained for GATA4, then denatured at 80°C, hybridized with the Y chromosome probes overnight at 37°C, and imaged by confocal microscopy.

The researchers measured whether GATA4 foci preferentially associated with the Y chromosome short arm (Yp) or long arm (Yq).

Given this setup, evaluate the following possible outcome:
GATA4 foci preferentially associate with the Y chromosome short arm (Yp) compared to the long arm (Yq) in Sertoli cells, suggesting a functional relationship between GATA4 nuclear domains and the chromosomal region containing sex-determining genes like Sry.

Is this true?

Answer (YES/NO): YES